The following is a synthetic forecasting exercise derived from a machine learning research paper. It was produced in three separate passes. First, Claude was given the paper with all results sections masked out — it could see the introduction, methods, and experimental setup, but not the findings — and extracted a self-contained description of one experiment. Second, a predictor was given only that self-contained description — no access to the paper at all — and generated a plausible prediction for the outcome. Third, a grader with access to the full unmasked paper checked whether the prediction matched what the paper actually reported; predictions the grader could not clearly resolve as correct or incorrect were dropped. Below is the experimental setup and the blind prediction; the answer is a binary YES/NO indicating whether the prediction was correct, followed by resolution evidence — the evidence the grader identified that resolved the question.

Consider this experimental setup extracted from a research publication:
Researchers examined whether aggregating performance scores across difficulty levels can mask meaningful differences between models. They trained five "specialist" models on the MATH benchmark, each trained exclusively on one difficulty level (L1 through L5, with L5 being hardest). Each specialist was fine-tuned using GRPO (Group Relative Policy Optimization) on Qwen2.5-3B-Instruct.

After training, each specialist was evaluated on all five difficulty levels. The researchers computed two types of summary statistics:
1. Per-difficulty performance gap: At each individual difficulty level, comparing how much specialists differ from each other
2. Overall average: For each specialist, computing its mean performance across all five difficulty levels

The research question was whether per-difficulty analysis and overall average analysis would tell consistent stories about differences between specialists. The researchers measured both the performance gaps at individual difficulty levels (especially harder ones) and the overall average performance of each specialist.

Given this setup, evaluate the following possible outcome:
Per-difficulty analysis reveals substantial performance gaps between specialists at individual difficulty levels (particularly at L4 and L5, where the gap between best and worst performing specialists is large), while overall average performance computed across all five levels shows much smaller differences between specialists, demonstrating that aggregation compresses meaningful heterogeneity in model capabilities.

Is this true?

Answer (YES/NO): YES